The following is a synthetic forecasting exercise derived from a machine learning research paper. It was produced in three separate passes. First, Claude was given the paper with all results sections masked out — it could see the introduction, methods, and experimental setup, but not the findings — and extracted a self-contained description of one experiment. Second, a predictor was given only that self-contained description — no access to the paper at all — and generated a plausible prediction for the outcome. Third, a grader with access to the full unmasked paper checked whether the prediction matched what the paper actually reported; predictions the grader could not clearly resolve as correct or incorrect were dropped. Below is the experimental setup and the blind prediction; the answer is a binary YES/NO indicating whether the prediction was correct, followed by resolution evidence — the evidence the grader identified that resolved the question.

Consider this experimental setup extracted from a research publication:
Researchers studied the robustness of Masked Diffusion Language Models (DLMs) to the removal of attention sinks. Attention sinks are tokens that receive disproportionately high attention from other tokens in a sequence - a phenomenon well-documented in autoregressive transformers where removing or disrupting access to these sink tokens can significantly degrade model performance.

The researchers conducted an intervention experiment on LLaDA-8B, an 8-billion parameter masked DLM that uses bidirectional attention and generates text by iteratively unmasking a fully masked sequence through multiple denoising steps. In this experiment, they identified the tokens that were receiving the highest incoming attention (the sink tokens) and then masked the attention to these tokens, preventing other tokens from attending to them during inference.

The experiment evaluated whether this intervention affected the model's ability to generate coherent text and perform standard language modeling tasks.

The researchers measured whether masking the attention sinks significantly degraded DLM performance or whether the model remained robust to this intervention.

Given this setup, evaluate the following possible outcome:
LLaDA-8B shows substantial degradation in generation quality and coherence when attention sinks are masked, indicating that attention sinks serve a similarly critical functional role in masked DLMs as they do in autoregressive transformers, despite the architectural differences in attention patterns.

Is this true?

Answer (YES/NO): NO